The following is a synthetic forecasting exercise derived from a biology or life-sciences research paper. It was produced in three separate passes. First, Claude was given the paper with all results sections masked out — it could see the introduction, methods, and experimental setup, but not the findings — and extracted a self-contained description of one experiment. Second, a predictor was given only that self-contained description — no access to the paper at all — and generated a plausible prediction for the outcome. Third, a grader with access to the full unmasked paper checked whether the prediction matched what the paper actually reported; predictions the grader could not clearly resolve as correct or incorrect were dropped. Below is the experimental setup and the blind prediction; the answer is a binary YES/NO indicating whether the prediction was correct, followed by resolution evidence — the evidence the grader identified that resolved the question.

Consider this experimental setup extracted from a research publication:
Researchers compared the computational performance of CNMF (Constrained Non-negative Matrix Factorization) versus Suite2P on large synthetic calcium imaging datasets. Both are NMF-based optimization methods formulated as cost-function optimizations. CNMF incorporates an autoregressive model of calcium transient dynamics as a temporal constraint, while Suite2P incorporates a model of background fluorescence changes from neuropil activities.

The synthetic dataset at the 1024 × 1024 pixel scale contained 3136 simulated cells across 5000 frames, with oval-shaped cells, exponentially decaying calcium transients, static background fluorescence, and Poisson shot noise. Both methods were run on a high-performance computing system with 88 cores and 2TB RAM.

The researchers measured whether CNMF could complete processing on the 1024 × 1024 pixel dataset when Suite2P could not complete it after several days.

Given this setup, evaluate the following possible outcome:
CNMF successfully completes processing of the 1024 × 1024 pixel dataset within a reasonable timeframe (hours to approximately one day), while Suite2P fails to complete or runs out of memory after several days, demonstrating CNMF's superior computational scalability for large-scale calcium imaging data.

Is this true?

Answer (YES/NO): YES